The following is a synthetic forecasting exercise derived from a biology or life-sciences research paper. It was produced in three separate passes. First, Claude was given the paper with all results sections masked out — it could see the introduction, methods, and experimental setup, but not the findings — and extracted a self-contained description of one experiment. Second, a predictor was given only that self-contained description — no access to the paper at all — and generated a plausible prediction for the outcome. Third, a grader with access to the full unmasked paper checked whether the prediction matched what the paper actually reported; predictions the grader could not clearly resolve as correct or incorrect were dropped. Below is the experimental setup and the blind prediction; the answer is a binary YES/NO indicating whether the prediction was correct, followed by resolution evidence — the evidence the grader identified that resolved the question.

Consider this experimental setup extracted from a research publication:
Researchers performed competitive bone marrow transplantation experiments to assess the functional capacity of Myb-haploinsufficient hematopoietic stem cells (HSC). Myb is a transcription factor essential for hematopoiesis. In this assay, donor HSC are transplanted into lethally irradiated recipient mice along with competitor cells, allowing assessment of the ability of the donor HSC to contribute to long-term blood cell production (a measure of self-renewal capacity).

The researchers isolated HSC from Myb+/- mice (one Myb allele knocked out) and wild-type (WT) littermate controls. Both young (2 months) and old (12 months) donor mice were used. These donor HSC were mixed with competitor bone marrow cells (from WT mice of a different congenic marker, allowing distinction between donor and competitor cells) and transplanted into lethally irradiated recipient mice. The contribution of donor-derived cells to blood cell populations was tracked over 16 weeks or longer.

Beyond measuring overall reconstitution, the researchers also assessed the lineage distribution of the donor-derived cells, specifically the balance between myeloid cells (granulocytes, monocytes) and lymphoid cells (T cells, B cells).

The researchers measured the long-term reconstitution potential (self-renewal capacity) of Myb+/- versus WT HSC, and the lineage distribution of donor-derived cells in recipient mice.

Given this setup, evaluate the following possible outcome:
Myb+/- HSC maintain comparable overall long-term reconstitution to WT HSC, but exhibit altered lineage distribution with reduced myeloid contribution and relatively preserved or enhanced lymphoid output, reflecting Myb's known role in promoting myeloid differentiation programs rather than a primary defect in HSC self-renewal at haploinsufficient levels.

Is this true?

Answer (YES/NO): NO